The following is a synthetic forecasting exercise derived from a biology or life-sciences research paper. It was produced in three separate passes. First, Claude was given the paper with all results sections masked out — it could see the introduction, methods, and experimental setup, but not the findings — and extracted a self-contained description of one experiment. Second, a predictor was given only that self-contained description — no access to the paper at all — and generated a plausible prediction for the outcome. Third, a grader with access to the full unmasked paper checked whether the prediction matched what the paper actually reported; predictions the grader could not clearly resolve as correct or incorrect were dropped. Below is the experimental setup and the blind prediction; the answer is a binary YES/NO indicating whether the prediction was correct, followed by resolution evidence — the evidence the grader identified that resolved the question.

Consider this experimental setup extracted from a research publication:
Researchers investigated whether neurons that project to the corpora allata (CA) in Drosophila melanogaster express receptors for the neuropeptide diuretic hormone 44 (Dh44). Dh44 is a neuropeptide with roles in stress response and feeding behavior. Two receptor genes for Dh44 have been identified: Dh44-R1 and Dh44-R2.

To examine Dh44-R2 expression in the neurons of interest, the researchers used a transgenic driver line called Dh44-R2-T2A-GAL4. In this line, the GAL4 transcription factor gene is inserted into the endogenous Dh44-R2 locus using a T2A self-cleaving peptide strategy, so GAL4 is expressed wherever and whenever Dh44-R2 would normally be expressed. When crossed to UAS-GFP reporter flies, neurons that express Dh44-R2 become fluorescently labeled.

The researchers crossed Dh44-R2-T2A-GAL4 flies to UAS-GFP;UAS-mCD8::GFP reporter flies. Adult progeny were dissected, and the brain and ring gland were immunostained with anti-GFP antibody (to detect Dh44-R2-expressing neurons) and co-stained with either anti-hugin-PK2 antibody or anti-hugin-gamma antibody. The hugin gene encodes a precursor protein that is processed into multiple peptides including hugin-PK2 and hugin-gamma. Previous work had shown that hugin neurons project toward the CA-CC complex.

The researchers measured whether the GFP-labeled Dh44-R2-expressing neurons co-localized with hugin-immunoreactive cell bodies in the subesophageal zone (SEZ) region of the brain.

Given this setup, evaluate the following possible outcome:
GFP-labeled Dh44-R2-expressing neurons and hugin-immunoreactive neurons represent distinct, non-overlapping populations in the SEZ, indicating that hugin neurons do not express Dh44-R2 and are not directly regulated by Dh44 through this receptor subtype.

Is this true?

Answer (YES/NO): NO